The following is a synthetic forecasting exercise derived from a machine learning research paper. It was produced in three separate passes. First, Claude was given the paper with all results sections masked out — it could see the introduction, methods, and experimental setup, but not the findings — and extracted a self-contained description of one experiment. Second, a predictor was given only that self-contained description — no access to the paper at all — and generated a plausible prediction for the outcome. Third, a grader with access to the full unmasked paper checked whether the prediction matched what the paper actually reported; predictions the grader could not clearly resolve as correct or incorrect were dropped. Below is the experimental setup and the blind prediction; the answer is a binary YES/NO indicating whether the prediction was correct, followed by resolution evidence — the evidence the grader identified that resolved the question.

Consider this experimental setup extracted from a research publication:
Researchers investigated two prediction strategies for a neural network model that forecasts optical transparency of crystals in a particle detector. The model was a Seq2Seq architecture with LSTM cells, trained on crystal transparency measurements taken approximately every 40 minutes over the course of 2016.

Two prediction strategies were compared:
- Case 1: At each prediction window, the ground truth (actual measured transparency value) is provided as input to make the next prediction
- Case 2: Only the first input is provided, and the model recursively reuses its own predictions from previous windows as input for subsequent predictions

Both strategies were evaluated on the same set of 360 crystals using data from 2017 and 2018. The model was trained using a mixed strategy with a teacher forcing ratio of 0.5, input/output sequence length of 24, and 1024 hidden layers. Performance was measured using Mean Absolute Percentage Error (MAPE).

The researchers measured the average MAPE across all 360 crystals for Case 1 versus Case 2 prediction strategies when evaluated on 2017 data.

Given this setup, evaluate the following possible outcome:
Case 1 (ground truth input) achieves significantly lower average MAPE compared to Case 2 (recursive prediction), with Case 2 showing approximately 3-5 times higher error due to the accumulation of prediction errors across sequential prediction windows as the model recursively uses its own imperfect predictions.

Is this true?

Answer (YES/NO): YES